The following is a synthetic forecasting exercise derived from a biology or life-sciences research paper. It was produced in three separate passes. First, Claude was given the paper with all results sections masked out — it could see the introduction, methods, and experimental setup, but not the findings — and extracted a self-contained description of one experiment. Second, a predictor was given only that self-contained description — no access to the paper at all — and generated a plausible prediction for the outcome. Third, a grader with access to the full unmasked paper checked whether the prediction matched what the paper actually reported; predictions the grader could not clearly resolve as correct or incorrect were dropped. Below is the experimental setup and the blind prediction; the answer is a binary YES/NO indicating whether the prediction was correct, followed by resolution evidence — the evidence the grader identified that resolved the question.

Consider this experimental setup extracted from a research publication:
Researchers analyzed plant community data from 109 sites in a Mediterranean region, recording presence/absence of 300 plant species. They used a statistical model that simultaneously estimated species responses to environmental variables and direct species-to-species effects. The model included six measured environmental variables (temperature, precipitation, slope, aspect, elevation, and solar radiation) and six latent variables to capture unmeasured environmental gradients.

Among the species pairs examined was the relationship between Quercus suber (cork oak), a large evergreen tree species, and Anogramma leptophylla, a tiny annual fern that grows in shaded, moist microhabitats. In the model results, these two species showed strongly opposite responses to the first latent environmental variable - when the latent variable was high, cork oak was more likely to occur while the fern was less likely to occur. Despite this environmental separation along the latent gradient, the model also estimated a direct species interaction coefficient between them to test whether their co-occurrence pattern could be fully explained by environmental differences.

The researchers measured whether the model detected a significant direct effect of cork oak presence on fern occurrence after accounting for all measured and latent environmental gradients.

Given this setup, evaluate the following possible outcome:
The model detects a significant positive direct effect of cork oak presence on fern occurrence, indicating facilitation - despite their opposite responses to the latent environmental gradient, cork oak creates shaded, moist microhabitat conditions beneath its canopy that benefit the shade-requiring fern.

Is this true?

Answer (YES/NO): NO